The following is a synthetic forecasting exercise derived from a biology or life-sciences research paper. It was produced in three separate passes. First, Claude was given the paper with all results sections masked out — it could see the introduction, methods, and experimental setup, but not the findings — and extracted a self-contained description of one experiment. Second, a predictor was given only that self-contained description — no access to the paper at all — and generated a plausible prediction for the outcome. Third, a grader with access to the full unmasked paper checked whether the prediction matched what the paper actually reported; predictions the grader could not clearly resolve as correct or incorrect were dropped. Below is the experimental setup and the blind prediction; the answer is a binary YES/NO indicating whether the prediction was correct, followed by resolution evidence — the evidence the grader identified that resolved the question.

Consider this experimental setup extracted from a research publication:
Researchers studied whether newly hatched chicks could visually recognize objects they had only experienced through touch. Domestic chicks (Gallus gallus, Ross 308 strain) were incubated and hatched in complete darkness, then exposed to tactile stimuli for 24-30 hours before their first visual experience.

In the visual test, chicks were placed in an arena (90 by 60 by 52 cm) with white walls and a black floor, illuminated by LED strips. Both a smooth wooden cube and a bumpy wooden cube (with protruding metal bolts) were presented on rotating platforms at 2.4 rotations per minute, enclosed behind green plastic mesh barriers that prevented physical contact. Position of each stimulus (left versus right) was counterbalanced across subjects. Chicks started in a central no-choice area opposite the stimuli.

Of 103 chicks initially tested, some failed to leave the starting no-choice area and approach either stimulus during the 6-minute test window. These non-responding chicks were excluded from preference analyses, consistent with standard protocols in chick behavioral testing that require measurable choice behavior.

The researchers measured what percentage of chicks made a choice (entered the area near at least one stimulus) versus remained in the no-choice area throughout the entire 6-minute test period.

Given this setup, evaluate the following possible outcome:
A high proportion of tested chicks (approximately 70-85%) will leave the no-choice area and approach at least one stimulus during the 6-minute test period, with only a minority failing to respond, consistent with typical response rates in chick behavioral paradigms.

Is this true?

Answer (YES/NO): YES